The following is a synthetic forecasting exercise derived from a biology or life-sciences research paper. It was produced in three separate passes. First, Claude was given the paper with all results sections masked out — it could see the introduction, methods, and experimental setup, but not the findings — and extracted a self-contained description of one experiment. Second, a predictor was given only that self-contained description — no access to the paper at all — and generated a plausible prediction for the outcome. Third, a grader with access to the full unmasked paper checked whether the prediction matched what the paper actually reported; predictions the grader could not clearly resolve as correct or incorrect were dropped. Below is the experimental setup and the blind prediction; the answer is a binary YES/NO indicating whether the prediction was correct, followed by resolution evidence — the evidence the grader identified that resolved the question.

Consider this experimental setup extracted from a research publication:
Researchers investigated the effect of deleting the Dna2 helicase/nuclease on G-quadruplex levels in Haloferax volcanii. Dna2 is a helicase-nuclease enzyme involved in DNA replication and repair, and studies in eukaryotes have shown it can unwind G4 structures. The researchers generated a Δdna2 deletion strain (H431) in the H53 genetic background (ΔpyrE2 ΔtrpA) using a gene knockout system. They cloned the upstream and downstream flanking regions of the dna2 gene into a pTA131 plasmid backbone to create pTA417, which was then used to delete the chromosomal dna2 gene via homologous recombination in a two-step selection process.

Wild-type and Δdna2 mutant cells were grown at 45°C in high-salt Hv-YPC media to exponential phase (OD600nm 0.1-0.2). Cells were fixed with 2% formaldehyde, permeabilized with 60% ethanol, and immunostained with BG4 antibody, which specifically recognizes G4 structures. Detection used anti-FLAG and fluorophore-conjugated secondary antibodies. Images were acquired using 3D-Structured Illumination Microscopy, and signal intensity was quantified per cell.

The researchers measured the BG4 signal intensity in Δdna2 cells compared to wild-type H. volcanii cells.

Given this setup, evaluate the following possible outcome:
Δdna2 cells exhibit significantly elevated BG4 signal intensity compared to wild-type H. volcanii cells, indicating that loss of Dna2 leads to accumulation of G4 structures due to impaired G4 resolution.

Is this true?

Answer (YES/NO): YES